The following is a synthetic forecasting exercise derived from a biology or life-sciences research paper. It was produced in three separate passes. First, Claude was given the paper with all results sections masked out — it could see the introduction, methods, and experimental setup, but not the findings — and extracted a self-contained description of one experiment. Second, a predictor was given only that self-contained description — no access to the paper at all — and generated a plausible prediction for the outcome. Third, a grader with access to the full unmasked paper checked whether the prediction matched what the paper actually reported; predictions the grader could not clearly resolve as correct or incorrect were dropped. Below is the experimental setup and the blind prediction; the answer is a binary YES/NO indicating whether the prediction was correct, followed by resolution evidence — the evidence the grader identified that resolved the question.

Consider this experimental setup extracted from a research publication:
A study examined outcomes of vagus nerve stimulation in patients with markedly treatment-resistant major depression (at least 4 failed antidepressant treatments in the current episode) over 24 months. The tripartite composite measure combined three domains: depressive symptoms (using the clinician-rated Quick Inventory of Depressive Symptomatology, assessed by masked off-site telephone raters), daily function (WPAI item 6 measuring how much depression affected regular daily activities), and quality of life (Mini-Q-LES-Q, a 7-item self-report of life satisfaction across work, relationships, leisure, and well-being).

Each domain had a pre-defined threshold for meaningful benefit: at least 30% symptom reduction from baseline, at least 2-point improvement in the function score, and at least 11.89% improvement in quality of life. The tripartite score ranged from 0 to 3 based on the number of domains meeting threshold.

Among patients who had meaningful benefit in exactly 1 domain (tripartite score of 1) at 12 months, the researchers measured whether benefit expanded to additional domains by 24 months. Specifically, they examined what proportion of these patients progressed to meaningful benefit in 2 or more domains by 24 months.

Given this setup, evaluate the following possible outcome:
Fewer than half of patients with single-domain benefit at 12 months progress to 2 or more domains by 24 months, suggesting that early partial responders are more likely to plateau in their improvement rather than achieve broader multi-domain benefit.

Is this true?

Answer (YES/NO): YES